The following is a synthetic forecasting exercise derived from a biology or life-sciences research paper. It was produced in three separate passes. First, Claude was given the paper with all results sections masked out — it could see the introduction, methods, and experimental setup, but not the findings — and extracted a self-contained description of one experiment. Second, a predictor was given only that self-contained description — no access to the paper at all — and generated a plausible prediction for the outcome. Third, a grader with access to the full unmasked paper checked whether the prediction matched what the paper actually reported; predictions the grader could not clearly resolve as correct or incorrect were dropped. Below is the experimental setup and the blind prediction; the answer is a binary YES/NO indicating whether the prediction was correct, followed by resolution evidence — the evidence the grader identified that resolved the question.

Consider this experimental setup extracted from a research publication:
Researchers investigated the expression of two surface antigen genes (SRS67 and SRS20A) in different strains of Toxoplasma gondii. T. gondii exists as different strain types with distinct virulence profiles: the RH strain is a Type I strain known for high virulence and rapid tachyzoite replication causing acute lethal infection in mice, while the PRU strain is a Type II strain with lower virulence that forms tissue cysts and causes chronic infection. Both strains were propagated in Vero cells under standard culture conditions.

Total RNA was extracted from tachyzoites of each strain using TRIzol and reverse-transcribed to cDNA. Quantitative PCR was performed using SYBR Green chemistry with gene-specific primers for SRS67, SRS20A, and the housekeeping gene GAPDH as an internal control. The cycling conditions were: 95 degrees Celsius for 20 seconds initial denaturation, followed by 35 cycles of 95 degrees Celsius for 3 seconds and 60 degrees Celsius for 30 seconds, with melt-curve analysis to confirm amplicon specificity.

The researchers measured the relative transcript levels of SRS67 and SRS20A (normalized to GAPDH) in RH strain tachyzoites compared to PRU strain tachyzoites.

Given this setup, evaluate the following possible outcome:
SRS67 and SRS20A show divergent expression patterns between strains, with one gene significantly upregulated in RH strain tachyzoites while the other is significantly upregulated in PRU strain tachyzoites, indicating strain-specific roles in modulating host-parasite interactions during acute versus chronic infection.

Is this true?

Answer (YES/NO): NO